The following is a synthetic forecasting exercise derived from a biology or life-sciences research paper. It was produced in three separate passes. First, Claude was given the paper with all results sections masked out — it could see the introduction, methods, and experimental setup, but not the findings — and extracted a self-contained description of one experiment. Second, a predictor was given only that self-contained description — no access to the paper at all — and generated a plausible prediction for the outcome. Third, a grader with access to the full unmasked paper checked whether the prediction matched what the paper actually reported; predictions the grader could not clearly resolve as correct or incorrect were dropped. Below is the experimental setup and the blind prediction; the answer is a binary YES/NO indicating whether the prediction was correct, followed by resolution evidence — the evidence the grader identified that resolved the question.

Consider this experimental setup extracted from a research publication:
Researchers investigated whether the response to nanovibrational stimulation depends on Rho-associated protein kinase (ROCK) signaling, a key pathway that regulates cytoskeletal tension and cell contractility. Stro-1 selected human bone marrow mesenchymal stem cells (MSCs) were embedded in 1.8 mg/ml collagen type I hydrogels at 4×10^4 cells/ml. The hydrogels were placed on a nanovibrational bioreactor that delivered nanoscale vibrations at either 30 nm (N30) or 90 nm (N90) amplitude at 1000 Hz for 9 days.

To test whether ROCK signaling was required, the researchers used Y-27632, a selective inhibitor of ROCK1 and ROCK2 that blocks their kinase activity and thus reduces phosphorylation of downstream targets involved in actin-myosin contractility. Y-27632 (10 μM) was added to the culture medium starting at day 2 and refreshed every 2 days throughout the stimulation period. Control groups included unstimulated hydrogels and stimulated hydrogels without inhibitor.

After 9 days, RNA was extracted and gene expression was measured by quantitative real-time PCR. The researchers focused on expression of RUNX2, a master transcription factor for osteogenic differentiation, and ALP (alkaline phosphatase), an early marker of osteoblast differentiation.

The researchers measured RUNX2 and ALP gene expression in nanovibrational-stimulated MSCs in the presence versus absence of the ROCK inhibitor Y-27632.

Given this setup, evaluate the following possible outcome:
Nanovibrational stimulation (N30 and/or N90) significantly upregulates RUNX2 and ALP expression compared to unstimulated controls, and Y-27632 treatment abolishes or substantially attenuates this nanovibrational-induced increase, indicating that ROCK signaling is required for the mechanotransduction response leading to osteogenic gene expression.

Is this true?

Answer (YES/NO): NO